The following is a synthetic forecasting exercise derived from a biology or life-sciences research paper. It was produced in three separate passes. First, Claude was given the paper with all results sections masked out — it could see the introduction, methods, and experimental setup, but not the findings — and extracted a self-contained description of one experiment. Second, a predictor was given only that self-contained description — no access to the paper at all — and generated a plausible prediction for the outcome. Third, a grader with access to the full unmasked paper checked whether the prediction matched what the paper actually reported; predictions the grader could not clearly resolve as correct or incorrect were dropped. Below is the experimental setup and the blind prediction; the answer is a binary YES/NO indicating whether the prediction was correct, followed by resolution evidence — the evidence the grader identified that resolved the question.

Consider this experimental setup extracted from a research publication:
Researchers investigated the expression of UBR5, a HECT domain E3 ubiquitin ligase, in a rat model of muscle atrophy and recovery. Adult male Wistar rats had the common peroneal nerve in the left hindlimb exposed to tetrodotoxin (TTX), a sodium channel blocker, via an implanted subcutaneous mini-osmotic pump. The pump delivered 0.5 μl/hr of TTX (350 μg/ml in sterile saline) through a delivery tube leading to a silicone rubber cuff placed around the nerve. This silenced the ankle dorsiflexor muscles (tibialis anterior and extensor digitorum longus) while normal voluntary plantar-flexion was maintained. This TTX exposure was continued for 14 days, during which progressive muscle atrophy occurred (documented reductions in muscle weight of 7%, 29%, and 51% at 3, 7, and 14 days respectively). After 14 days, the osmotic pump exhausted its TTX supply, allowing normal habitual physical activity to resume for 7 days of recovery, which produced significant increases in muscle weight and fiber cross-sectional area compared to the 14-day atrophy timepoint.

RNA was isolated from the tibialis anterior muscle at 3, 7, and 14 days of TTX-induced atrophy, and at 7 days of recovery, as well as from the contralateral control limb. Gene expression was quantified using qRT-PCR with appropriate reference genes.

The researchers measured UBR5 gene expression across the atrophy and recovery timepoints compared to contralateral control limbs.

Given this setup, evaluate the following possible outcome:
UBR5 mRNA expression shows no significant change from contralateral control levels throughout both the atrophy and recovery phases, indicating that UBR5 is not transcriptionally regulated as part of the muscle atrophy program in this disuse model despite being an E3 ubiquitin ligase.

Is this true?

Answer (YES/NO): NO